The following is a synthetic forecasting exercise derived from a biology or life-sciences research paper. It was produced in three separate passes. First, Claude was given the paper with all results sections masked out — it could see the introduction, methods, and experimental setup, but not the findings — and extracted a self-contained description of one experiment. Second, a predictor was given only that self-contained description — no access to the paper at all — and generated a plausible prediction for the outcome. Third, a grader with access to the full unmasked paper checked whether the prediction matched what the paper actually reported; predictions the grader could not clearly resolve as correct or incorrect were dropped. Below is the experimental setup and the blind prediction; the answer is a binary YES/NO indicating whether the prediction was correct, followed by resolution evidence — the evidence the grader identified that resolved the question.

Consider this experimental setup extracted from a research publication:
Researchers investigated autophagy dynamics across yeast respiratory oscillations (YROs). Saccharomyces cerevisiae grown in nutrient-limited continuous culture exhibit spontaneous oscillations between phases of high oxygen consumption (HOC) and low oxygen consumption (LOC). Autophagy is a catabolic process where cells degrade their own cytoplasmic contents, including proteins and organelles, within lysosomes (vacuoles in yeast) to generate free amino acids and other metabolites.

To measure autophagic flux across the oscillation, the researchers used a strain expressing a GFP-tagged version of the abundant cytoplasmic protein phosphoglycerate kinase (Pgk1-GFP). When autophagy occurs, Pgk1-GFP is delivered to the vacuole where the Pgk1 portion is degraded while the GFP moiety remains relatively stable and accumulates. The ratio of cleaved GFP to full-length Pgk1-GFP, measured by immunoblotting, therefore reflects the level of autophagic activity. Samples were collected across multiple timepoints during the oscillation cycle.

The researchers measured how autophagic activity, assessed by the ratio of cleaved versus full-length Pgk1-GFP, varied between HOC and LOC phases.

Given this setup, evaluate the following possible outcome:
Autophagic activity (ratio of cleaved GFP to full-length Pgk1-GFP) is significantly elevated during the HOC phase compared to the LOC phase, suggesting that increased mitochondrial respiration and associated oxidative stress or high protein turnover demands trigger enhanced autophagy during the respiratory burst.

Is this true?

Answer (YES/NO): NO